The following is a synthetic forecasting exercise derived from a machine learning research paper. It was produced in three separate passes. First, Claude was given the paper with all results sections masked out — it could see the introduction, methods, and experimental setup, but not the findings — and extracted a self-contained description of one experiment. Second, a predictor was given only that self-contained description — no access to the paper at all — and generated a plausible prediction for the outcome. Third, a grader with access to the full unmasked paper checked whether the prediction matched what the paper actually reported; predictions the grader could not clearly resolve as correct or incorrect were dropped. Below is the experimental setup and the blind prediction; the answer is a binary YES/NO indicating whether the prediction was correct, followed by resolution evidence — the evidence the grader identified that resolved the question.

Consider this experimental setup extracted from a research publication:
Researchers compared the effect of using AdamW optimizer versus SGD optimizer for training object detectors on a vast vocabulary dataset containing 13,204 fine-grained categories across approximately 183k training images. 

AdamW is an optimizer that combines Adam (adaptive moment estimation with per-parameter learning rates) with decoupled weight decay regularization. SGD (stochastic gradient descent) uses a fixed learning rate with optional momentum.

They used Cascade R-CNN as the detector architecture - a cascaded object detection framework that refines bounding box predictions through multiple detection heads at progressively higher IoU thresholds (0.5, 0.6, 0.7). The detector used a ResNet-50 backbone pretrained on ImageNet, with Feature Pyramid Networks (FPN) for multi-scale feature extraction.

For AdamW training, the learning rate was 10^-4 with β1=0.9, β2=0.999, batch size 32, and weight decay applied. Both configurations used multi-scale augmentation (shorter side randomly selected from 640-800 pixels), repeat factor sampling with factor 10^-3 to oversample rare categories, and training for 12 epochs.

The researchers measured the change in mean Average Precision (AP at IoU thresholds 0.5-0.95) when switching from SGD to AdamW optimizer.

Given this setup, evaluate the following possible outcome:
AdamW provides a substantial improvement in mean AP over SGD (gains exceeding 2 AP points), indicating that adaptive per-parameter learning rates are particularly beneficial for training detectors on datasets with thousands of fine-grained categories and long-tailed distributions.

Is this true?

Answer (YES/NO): YES